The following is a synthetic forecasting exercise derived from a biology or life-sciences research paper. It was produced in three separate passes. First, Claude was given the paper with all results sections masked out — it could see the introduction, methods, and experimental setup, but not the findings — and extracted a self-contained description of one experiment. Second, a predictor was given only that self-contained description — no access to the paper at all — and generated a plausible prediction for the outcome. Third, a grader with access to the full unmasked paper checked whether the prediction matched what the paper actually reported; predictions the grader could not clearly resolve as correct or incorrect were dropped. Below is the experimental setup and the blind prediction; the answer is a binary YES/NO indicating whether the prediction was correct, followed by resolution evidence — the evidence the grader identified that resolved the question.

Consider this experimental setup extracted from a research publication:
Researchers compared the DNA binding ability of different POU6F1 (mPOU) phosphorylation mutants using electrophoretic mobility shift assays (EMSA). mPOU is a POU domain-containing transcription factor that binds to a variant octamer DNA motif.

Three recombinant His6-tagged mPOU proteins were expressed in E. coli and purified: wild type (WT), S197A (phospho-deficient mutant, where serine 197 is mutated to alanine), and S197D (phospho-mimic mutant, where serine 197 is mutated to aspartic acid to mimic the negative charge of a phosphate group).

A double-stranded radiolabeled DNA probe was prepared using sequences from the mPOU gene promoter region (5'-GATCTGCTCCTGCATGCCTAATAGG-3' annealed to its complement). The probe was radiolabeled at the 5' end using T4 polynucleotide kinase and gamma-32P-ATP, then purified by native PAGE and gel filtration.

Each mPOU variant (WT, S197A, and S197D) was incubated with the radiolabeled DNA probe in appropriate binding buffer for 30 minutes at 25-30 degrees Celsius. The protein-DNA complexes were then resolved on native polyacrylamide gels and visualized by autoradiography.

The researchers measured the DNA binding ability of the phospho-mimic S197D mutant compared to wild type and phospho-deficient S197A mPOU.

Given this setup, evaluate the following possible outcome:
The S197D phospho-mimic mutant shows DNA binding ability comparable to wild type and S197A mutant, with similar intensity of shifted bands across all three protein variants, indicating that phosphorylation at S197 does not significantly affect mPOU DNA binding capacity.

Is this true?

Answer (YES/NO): NO